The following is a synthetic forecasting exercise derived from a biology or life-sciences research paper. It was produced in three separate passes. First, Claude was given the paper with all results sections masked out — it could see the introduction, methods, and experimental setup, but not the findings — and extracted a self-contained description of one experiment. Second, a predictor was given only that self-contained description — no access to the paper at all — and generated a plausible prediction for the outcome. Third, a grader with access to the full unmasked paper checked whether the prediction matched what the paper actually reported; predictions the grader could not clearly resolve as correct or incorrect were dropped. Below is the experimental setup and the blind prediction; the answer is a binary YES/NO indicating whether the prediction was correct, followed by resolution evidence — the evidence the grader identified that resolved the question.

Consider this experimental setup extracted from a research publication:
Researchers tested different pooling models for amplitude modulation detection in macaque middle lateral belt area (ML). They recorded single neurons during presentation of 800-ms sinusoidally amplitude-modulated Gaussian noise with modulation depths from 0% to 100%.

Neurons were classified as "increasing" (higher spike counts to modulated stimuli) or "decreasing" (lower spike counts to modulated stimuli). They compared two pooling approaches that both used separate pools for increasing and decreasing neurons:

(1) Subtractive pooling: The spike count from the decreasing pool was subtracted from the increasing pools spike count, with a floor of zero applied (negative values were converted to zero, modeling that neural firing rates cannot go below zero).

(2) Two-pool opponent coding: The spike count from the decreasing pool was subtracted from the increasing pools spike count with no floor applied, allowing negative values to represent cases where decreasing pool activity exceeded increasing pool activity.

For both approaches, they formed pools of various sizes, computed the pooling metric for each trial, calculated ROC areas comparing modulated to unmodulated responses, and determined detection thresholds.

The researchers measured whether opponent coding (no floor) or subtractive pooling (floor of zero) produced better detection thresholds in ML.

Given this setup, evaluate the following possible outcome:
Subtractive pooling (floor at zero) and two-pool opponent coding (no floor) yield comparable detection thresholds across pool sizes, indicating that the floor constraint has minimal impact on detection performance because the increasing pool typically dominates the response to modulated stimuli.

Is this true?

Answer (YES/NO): NO